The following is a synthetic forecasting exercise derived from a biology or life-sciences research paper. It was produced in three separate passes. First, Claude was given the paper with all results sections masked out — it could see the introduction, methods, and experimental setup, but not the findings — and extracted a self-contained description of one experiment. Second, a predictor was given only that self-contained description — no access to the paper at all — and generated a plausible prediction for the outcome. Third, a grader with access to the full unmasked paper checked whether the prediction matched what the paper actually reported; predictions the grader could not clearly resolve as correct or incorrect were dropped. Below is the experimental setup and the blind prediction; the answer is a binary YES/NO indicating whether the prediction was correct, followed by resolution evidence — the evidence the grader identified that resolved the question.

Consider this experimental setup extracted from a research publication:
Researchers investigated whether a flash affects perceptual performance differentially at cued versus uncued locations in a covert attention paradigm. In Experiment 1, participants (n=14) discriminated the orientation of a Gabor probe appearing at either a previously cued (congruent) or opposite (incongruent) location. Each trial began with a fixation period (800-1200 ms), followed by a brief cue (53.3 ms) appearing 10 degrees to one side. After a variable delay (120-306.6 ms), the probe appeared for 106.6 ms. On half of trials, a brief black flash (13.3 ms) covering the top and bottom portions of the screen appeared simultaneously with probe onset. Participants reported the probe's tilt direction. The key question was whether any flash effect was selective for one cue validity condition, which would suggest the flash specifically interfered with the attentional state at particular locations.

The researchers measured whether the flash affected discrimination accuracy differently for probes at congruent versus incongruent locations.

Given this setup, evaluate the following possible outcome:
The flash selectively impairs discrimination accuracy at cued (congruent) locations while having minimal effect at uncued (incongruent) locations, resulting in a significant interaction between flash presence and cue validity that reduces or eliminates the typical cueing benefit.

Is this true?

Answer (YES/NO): NO